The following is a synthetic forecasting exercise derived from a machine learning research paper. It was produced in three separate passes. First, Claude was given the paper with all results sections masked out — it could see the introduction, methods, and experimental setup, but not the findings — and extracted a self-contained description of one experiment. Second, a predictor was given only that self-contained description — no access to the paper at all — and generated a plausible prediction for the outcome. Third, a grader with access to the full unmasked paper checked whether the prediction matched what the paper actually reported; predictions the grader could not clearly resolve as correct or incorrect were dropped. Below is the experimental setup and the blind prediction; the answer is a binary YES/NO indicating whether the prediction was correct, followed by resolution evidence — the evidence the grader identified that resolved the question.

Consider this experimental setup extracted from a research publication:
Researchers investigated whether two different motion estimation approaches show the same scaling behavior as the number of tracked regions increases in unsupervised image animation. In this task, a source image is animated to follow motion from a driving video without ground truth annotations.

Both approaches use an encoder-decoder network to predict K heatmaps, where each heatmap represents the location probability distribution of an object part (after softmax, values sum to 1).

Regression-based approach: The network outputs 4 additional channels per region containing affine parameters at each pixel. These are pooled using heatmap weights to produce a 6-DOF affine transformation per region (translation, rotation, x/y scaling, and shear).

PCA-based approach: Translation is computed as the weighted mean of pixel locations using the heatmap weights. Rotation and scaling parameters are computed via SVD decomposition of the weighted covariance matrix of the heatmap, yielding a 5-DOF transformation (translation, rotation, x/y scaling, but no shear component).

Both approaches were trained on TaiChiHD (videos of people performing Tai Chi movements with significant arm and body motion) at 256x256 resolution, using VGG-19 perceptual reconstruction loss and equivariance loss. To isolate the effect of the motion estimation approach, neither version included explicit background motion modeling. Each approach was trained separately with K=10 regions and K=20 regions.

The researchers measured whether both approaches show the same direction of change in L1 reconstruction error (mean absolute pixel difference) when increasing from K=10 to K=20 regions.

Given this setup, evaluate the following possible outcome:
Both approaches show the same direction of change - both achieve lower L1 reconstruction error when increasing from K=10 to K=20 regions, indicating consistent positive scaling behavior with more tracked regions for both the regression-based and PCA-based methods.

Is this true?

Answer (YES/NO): NO